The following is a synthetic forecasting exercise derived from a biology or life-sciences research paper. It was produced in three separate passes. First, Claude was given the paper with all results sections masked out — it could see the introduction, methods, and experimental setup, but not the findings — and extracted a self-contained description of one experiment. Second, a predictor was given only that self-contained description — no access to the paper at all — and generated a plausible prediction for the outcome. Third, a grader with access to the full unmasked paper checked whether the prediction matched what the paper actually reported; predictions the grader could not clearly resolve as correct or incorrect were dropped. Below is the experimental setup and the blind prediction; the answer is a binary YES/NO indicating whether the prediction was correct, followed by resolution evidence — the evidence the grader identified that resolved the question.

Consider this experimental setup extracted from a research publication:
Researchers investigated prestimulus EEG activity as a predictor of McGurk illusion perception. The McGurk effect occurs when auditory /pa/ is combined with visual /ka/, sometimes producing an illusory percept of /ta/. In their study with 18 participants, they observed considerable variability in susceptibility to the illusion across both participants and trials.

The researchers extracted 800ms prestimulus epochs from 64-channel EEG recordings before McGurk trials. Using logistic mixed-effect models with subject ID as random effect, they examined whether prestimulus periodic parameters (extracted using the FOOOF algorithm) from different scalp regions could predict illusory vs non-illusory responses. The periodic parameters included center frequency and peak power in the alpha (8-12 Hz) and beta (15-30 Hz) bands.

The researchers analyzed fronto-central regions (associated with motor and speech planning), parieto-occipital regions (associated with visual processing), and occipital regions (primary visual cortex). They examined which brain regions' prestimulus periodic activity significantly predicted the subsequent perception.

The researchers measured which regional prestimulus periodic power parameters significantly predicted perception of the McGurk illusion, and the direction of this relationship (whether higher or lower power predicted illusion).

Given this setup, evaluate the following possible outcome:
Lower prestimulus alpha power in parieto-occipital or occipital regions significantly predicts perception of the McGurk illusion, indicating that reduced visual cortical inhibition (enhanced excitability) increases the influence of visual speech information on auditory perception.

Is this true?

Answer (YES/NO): NO